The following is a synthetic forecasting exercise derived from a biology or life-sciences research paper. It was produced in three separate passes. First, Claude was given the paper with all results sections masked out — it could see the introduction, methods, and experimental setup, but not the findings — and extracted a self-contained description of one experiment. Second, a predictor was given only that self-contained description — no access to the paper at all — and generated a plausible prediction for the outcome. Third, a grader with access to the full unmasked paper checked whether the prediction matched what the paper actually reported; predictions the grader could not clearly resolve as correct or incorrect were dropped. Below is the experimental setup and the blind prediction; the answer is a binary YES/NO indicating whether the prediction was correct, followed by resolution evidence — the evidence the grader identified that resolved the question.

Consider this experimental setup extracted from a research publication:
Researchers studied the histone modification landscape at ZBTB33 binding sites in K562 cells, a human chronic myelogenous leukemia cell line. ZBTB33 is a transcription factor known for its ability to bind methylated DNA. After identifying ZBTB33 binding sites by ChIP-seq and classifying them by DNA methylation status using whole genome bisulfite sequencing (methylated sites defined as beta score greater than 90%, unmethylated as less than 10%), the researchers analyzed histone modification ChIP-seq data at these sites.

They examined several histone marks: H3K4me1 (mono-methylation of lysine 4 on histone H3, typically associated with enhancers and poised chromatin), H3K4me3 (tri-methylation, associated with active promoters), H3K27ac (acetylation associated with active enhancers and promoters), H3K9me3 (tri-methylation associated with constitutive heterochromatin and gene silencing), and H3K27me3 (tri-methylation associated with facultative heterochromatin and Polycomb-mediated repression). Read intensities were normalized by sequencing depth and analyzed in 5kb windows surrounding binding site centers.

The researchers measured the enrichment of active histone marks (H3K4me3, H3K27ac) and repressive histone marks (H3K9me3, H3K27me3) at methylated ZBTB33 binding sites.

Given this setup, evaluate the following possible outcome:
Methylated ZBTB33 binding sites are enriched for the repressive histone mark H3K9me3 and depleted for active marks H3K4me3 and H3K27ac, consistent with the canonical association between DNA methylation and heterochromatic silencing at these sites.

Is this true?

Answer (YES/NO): NO